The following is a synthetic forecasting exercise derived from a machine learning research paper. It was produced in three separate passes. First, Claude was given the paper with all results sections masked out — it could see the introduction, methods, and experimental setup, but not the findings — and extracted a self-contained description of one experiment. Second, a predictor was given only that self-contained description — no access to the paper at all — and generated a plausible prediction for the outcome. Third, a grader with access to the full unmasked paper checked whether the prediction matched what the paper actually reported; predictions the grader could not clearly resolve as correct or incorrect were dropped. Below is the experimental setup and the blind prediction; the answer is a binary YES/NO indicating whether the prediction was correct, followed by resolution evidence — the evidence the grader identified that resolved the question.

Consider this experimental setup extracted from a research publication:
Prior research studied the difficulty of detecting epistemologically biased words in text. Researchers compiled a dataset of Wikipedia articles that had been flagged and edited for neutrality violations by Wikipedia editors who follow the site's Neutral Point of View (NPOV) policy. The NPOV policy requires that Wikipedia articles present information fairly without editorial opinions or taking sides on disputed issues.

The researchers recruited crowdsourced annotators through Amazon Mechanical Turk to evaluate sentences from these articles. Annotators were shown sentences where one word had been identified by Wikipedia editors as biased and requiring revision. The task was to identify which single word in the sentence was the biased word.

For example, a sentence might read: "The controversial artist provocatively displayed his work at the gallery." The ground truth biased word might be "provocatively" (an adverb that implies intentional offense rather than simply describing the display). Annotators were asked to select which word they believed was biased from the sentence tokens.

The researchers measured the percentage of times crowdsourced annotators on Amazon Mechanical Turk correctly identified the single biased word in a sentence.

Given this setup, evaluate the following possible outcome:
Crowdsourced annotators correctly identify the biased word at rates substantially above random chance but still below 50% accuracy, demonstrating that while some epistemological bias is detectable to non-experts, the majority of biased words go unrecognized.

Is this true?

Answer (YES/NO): YES